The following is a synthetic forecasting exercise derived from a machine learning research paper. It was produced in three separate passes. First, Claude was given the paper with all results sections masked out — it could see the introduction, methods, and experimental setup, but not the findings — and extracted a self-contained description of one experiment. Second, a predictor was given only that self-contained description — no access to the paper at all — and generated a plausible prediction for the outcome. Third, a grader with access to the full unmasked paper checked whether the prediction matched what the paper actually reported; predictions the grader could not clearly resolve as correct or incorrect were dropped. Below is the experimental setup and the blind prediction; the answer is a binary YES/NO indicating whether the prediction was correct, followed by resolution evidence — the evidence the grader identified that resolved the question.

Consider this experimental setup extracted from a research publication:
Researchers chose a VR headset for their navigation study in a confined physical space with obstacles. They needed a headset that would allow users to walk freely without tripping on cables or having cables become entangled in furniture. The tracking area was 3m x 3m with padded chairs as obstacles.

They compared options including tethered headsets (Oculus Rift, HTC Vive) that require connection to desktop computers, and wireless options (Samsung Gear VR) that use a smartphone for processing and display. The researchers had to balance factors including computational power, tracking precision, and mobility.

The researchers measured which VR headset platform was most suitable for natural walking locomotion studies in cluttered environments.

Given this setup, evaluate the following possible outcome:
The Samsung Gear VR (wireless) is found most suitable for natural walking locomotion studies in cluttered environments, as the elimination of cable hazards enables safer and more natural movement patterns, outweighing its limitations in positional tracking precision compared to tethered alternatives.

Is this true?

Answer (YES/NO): NO